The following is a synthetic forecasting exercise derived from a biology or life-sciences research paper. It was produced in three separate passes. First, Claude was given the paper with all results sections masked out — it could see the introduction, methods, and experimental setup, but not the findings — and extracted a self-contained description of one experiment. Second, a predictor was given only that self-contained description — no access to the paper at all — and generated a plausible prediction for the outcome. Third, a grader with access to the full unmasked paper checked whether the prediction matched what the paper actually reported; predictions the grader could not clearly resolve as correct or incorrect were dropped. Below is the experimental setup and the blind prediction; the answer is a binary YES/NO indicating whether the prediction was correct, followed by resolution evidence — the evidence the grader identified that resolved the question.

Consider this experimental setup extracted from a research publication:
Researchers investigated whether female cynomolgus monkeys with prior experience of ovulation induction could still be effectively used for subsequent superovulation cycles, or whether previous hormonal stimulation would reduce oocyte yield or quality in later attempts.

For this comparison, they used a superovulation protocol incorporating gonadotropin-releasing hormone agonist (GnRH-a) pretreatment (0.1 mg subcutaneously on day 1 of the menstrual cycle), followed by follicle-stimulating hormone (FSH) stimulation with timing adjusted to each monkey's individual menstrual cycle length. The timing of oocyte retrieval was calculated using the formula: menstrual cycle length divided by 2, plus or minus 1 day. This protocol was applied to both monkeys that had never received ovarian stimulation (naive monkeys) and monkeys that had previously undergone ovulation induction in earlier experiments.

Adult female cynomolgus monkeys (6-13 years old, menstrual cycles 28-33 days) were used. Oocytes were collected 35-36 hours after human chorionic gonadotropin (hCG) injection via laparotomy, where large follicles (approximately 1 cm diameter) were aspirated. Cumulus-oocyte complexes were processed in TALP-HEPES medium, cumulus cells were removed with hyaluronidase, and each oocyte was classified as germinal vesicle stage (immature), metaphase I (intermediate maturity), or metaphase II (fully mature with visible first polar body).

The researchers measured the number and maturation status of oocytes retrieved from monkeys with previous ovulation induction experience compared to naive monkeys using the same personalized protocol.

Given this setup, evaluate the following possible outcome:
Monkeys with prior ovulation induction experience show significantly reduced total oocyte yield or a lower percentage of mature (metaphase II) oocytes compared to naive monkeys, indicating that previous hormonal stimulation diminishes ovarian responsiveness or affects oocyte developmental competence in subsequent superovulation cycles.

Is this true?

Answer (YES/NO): NO